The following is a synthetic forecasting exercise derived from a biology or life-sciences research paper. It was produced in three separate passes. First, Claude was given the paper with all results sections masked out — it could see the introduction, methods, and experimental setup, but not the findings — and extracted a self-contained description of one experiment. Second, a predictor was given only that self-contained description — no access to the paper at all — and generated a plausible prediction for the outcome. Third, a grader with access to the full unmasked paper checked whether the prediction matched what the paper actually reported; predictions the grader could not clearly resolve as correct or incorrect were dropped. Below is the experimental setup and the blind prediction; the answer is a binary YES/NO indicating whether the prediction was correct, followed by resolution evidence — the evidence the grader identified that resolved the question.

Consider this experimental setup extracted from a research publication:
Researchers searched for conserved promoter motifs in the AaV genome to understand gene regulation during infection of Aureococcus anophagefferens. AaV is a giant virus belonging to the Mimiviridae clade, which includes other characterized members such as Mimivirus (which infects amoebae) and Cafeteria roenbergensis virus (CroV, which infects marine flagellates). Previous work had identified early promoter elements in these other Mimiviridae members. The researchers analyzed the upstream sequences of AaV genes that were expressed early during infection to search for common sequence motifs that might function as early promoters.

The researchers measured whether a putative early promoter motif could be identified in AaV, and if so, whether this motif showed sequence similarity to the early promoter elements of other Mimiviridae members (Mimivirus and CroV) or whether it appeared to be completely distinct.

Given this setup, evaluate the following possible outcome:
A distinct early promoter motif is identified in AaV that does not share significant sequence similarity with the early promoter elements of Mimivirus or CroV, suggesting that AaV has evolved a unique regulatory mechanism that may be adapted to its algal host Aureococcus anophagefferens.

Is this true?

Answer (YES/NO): NO